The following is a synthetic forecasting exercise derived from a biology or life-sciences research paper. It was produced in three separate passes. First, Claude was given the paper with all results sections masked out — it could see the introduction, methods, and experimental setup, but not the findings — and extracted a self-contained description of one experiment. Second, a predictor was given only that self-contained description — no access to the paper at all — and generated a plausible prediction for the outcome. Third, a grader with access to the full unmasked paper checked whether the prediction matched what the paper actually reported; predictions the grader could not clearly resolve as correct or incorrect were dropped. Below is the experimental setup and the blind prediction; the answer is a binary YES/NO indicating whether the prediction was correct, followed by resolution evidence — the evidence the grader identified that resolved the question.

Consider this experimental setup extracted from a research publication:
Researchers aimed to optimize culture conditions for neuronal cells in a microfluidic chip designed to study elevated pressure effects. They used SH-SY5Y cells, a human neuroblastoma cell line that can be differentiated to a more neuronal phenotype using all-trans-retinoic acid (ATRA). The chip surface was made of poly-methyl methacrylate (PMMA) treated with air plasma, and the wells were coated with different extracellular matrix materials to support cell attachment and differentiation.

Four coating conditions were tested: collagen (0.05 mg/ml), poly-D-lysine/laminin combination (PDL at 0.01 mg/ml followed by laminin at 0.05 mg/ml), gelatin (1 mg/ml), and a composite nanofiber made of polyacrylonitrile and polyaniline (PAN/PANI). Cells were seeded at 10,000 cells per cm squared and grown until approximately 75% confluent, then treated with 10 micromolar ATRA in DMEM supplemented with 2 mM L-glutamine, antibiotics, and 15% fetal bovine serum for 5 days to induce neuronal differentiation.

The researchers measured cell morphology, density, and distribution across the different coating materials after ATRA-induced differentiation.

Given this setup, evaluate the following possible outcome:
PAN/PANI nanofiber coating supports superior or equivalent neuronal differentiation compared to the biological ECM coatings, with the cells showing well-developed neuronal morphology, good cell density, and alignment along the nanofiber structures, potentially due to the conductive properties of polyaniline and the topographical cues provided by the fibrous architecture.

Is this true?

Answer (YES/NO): NO